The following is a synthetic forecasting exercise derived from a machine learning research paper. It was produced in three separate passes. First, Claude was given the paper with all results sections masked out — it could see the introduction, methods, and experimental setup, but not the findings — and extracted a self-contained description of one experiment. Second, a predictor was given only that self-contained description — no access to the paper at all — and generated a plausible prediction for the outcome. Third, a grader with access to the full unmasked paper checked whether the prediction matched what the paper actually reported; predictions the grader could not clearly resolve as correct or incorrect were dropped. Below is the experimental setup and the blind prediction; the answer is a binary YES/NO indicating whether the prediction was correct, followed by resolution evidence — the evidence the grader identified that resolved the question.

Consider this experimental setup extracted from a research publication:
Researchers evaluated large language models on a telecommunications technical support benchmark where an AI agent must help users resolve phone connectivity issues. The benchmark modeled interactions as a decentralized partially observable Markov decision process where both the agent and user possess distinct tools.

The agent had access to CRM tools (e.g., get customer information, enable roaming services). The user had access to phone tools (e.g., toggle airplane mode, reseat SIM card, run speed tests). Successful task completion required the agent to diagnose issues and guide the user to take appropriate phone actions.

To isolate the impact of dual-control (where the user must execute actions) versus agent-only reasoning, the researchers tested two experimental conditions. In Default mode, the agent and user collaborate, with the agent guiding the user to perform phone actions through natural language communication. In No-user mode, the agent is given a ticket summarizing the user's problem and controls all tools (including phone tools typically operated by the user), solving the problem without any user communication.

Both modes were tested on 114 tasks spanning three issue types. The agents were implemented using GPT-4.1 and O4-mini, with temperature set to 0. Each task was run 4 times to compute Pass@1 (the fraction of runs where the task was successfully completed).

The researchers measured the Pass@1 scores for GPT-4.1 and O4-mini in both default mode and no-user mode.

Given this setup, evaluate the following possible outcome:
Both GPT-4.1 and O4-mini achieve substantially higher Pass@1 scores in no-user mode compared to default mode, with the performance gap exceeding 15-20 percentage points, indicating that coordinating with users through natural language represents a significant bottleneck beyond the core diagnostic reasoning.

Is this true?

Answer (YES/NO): YES